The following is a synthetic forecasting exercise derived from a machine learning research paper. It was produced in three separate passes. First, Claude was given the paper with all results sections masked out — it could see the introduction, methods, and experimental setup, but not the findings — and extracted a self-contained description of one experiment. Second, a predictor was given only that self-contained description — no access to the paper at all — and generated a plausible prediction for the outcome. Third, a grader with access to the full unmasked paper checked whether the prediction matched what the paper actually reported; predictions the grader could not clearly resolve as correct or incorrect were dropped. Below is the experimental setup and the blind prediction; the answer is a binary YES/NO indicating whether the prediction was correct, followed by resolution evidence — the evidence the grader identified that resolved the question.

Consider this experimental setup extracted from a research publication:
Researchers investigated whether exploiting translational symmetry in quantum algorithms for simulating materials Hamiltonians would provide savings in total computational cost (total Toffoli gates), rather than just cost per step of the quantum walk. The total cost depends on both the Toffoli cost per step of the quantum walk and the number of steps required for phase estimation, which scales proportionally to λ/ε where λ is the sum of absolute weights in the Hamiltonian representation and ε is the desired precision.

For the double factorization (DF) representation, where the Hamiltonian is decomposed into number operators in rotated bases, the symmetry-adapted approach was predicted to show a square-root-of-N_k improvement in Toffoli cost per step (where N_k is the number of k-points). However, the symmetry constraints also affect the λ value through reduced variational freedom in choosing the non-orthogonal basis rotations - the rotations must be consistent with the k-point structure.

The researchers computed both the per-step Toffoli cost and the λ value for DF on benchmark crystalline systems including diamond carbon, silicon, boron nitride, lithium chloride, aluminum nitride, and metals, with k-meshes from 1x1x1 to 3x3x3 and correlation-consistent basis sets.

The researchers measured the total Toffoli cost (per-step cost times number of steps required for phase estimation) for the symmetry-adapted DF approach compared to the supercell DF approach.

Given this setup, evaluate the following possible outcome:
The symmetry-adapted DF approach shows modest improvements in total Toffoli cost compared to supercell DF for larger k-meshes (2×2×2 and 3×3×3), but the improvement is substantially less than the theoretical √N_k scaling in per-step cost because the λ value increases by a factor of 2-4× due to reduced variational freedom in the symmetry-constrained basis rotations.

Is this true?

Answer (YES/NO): NO